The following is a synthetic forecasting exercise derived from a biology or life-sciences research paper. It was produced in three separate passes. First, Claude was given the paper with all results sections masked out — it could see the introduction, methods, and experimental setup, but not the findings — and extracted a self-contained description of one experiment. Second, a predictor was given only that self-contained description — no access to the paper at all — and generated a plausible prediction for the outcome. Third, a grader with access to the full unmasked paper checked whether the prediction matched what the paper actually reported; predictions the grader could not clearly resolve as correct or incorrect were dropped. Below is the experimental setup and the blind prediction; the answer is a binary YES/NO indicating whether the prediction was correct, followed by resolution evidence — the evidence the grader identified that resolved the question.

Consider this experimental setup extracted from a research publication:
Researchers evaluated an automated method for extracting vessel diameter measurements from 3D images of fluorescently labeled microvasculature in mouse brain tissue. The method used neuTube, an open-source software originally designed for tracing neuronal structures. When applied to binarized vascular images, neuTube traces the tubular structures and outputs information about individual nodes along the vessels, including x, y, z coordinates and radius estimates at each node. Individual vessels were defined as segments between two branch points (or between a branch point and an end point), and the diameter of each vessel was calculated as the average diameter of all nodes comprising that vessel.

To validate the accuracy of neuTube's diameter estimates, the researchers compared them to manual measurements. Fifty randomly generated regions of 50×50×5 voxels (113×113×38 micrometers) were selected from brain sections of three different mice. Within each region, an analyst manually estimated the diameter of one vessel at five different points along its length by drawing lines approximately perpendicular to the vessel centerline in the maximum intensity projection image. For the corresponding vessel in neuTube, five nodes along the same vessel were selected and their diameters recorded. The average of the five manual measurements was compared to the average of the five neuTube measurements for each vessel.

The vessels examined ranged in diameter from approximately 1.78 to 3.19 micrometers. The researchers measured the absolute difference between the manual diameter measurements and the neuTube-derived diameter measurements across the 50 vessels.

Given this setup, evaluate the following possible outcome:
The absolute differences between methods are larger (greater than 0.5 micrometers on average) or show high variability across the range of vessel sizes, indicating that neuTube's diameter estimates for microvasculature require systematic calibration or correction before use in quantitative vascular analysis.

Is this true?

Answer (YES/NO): NO